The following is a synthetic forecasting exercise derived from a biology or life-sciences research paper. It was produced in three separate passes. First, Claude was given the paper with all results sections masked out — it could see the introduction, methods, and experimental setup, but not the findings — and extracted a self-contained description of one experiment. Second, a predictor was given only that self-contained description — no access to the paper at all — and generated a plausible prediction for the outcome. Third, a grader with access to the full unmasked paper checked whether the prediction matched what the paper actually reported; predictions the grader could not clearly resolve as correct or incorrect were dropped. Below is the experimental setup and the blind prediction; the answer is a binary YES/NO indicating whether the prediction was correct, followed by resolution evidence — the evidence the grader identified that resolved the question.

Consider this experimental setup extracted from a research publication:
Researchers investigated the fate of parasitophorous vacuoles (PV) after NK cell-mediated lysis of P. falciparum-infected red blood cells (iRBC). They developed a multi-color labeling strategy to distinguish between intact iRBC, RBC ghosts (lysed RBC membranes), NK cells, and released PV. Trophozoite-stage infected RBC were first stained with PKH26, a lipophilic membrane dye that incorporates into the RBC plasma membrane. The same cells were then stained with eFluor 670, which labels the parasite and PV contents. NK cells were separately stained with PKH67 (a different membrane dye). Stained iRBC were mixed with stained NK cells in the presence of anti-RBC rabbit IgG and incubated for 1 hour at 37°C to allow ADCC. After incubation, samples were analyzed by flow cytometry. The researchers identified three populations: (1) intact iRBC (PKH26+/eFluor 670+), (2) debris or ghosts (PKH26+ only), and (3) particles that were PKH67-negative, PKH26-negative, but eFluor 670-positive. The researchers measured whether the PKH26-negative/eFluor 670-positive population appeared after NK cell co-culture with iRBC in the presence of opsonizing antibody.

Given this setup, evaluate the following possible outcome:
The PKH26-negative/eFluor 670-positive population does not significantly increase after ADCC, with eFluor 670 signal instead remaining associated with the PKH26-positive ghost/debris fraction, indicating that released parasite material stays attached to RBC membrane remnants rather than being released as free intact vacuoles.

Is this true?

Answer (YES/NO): NO